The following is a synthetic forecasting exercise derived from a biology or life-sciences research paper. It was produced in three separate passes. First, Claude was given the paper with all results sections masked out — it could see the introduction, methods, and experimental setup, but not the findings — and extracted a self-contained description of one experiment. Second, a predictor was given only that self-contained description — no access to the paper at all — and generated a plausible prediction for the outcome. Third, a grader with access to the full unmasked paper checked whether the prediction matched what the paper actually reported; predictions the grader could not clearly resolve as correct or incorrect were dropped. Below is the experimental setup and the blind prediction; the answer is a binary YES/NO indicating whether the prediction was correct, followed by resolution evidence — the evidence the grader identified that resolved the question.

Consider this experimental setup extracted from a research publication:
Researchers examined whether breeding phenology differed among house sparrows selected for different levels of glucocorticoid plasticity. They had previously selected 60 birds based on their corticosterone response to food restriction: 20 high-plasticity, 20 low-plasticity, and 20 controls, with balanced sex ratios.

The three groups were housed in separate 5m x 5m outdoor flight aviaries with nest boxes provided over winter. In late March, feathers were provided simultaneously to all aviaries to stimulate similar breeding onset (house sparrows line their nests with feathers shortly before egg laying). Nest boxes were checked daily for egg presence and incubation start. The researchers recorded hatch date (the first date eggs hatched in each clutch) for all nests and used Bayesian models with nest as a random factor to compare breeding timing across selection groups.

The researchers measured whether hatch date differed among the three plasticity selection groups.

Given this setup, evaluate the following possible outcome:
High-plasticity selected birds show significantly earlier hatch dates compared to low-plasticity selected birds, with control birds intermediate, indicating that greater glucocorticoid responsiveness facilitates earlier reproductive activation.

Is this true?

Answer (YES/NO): NO